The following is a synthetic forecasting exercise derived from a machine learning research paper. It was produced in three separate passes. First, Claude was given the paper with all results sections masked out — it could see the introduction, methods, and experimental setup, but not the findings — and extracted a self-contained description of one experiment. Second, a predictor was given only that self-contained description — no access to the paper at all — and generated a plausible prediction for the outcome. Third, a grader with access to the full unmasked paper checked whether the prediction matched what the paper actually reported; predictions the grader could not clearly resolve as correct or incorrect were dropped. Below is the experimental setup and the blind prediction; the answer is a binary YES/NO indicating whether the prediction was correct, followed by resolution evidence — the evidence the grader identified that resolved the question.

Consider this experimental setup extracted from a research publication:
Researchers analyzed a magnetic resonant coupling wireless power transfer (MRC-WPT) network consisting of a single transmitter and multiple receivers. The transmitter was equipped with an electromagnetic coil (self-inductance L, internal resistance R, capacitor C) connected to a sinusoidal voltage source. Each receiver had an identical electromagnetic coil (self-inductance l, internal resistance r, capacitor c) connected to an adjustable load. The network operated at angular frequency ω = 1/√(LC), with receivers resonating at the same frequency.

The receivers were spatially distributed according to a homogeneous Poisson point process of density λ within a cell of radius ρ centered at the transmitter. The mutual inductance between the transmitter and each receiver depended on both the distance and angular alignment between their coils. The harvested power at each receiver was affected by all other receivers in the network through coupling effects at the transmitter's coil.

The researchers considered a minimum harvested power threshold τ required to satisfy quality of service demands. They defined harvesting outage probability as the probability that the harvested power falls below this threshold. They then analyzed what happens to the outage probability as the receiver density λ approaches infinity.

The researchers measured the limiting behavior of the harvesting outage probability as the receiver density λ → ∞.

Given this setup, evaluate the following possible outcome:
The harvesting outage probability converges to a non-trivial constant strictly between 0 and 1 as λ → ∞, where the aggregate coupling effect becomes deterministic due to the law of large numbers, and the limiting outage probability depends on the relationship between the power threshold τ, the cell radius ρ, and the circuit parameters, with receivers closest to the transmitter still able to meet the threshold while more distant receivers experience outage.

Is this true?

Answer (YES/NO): NO